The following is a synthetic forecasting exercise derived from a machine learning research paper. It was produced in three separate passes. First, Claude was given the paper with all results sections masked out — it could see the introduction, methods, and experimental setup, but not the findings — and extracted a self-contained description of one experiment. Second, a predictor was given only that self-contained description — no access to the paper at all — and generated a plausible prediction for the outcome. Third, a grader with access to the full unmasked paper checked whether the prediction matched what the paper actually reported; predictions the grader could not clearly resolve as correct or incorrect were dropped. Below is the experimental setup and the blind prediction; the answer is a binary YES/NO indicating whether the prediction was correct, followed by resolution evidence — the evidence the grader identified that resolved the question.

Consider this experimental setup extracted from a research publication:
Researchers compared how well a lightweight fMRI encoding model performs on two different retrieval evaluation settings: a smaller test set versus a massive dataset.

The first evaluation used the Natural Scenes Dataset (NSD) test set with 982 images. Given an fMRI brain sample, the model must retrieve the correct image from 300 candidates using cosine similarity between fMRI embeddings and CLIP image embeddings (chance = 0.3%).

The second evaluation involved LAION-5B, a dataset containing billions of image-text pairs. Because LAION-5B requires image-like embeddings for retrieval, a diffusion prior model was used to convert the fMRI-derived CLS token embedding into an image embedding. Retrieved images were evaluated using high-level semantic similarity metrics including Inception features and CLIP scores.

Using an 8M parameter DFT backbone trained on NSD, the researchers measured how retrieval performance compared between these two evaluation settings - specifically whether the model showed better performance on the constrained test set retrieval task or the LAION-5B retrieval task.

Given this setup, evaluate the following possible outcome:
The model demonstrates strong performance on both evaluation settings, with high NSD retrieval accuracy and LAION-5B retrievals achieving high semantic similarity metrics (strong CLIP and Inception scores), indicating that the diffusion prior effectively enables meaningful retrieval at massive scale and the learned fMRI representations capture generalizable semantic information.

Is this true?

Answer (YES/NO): YES